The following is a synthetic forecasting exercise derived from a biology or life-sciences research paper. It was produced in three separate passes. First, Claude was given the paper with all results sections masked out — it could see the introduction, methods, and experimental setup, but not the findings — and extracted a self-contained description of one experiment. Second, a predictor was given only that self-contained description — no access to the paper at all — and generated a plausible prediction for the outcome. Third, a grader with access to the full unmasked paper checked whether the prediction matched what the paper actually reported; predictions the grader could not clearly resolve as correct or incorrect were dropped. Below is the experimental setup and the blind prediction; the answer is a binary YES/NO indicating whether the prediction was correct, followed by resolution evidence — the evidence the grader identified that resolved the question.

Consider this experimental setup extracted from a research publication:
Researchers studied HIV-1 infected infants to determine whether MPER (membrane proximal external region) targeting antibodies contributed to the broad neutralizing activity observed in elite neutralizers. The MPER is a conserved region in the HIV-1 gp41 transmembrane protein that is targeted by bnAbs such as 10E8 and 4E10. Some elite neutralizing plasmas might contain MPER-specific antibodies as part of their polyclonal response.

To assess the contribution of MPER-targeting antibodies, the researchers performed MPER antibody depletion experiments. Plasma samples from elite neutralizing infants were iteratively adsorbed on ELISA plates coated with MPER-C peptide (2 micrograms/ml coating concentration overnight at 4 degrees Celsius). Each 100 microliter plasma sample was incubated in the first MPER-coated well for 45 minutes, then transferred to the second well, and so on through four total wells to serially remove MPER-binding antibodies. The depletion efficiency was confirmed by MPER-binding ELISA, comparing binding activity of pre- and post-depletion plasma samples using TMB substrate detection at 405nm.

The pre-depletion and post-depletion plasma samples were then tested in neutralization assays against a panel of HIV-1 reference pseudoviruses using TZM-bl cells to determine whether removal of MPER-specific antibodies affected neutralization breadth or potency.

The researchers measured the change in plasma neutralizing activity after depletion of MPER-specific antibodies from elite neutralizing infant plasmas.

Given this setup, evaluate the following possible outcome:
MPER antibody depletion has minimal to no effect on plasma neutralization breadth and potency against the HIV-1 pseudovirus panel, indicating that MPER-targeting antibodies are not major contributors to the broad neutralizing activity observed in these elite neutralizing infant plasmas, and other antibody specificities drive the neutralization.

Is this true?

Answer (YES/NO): NO